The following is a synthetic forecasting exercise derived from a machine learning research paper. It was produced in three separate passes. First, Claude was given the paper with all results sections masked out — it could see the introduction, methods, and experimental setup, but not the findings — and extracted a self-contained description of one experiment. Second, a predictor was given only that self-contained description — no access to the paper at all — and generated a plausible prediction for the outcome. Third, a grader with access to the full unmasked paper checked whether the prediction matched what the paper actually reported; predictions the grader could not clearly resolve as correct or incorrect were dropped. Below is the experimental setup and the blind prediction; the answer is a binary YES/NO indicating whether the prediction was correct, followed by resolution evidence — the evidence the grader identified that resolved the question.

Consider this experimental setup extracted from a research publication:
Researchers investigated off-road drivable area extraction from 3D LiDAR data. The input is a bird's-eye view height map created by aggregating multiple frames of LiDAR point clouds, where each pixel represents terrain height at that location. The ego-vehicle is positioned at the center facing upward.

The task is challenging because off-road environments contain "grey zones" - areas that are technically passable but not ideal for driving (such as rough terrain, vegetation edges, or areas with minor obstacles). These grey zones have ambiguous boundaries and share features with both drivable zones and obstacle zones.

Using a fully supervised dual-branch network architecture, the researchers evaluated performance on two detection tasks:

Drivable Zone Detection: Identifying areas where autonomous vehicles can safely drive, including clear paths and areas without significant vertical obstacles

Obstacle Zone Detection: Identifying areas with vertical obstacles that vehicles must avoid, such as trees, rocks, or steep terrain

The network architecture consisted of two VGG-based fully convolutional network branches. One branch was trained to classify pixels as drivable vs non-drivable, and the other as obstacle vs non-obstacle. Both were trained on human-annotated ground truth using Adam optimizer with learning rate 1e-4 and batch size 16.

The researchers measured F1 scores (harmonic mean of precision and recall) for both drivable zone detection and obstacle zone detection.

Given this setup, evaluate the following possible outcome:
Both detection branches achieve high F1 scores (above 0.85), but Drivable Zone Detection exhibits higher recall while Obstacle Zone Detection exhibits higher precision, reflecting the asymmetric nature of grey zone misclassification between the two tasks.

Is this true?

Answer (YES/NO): NO